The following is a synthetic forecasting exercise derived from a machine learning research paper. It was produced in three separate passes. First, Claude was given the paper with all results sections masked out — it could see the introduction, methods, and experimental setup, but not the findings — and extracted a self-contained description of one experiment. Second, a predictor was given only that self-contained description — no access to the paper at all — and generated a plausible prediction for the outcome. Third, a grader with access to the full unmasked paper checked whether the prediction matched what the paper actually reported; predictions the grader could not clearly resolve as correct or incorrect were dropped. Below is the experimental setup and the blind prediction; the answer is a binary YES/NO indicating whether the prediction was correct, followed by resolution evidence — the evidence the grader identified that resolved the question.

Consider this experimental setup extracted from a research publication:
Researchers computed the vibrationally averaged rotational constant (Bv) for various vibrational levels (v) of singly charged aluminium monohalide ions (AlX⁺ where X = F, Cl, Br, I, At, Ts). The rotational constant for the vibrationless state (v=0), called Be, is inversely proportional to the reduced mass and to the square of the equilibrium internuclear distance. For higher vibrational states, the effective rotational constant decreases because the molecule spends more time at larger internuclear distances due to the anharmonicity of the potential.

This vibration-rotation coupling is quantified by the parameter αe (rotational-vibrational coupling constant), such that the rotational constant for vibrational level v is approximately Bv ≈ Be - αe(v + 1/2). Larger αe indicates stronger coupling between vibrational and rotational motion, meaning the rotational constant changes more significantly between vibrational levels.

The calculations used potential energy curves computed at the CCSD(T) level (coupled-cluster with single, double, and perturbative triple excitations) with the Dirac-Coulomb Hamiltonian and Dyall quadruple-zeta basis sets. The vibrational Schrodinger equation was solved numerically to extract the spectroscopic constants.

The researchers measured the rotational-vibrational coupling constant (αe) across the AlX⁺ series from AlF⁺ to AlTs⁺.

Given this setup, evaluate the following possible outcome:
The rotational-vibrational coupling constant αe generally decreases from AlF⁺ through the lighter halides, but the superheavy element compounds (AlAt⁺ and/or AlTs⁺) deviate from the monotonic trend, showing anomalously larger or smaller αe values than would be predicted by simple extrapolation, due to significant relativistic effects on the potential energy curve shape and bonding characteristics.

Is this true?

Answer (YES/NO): YES